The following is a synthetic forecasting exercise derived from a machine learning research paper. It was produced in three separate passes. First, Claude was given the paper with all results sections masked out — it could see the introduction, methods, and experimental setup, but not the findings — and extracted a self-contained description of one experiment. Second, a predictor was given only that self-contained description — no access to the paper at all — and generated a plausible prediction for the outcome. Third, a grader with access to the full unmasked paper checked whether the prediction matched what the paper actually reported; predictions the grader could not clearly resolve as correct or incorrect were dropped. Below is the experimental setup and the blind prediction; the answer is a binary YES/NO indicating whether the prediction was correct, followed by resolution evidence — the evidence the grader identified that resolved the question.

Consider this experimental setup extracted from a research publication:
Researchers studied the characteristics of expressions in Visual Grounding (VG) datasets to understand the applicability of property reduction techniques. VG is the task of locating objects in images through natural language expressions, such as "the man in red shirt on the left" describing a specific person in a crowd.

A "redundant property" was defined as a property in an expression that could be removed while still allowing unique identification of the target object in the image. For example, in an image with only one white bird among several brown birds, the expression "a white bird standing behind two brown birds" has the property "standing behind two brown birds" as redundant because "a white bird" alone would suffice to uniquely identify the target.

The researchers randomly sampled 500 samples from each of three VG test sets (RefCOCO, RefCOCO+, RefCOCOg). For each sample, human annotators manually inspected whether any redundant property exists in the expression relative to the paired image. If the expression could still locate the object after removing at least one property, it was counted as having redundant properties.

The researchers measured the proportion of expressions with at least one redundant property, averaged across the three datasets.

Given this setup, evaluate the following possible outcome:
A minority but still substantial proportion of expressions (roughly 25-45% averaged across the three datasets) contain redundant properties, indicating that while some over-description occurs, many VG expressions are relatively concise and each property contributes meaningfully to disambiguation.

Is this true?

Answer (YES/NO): NO